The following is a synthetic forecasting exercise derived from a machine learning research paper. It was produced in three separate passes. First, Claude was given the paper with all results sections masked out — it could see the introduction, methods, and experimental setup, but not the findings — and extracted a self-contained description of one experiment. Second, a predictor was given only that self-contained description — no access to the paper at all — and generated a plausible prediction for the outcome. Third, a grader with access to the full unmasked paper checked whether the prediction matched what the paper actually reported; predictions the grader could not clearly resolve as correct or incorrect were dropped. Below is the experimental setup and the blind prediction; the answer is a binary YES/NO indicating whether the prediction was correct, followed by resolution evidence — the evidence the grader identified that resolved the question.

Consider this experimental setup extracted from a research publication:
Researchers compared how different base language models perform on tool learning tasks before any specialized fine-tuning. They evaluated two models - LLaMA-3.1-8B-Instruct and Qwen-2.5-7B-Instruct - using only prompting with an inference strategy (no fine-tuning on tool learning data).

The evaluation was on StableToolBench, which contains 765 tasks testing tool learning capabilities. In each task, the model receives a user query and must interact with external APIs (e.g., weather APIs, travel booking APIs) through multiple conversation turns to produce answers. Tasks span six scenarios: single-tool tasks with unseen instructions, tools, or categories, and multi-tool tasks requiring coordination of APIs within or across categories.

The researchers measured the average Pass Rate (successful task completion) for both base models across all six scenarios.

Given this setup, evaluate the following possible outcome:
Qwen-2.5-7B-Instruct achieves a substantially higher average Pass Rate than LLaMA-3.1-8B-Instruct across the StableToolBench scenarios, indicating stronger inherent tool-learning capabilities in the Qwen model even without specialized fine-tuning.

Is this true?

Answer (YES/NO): NO